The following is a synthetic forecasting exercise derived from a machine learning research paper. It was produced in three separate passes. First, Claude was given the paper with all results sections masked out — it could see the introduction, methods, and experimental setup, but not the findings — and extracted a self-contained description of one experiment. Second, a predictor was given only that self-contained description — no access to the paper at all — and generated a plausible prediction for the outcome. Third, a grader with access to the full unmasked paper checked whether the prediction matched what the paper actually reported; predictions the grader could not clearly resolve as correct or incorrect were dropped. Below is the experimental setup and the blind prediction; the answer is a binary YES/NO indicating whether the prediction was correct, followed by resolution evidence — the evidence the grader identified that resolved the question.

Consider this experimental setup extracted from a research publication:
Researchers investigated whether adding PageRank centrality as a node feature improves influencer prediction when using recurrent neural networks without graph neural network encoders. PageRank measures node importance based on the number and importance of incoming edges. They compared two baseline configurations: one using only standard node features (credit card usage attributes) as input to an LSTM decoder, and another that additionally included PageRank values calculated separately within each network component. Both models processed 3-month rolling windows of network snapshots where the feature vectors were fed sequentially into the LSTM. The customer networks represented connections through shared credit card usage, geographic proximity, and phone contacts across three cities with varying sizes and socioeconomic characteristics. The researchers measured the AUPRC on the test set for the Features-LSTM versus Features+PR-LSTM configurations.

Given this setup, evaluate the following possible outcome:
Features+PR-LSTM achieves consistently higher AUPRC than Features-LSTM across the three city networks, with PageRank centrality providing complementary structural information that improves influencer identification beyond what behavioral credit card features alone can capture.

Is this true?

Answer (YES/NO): NO